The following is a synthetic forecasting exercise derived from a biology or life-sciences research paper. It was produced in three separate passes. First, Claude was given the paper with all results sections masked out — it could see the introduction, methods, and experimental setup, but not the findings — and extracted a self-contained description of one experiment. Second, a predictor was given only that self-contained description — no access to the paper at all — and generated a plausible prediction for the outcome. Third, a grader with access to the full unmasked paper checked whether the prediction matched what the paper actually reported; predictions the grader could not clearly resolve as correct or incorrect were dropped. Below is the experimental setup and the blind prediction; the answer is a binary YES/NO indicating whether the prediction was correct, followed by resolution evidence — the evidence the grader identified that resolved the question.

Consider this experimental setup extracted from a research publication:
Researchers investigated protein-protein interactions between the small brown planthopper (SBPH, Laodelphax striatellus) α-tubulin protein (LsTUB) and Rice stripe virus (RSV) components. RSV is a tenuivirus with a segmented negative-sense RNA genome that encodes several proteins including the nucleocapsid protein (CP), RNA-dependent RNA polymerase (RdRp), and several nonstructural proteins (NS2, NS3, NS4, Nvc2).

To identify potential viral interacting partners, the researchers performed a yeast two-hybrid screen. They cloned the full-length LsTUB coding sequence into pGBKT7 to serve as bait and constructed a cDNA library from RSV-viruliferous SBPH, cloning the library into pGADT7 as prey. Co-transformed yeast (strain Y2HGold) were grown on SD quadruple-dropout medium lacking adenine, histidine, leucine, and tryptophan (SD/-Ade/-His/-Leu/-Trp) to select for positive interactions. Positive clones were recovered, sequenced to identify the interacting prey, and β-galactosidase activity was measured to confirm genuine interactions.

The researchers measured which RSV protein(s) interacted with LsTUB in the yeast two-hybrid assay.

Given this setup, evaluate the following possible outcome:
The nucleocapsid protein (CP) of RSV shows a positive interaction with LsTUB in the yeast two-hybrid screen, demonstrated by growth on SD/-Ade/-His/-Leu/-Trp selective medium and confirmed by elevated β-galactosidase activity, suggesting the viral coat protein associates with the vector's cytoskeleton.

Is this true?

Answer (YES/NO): NO